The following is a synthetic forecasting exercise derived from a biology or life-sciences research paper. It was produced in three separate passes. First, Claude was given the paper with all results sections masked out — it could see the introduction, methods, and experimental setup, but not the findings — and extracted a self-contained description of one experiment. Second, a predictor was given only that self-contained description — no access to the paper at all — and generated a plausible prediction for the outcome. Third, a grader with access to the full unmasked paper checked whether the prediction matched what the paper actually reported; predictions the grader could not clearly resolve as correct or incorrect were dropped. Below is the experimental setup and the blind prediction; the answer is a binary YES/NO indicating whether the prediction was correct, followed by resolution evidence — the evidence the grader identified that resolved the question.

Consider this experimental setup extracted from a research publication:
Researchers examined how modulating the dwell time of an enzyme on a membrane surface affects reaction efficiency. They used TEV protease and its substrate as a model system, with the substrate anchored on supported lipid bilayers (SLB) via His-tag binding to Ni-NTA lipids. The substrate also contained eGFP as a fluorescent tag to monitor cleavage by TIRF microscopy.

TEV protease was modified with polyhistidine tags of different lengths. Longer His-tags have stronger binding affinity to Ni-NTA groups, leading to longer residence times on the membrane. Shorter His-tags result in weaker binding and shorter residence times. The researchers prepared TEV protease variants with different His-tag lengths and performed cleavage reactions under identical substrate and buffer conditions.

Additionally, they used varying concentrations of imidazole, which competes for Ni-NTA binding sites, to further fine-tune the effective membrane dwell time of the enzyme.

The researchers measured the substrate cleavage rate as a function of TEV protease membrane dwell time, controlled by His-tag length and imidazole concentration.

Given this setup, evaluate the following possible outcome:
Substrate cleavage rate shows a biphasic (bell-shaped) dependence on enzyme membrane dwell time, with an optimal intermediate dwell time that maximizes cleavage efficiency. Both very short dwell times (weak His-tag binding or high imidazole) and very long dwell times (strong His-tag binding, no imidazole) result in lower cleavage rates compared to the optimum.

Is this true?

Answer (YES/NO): YES